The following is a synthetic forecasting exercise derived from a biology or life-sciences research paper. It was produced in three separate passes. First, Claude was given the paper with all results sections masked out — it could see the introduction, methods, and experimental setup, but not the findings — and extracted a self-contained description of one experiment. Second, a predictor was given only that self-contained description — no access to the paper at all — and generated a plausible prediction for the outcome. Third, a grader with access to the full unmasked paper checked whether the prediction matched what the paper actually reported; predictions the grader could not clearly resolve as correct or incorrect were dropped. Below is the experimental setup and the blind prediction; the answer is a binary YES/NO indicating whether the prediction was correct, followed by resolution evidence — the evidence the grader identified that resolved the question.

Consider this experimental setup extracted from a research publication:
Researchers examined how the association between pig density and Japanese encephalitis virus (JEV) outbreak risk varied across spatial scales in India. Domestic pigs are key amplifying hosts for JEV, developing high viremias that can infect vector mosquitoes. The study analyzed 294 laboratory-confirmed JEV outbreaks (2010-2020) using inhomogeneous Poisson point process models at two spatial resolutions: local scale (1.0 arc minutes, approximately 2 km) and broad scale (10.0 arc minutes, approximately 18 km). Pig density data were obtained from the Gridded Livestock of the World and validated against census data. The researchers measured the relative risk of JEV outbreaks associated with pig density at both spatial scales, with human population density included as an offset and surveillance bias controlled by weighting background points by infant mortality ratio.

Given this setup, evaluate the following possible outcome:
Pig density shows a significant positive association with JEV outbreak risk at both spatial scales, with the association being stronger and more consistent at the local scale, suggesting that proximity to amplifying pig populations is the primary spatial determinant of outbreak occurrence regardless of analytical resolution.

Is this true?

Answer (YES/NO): NO